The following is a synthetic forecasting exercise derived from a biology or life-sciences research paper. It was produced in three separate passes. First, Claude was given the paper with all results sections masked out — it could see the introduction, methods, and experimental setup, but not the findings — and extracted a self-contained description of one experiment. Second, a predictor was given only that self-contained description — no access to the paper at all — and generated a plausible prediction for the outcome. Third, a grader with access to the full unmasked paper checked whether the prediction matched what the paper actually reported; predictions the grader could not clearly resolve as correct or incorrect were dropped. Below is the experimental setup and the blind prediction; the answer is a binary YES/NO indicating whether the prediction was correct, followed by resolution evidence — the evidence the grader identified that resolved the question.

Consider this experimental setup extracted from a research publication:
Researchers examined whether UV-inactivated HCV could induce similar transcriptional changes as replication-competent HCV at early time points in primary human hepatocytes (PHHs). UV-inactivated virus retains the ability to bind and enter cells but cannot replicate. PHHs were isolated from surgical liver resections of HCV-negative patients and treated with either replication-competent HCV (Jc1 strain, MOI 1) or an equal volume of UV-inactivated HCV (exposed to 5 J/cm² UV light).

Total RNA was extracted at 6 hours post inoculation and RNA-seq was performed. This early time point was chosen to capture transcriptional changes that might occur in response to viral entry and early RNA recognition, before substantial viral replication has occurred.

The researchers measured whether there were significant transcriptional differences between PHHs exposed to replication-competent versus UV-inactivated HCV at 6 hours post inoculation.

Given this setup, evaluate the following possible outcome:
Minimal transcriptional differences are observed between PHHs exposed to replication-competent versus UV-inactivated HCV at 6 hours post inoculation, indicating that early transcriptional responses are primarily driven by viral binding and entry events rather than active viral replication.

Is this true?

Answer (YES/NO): NO